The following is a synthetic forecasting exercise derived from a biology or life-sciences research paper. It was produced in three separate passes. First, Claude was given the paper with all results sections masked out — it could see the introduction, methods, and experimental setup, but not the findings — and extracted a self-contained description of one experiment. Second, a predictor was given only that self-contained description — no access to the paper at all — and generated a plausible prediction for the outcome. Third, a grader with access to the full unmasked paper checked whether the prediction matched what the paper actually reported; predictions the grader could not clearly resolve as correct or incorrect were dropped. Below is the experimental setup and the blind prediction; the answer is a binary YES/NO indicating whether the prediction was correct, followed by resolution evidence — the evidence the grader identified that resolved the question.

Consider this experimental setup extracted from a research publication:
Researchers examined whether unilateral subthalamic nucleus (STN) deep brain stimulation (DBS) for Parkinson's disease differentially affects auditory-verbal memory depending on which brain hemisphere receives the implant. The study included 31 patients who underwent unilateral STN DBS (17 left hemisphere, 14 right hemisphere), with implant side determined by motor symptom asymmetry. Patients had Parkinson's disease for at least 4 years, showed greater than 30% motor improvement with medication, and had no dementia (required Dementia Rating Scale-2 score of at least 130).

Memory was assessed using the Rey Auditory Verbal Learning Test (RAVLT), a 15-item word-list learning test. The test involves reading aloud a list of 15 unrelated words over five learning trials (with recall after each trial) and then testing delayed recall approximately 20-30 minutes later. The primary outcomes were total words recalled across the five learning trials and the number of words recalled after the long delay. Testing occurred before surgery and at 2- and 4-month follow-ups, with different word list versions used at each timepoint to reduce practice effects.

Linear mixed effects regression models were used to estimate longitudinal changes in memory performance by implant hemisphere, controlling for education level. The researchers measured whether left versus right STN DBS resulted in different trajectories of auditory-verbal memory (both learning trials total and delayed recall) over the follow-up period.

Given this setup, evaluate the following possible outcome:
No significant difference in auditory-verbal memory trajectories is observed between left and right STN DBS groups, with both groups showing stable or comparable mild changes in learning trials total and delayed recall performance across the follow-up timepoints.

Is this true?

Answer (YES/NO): YES